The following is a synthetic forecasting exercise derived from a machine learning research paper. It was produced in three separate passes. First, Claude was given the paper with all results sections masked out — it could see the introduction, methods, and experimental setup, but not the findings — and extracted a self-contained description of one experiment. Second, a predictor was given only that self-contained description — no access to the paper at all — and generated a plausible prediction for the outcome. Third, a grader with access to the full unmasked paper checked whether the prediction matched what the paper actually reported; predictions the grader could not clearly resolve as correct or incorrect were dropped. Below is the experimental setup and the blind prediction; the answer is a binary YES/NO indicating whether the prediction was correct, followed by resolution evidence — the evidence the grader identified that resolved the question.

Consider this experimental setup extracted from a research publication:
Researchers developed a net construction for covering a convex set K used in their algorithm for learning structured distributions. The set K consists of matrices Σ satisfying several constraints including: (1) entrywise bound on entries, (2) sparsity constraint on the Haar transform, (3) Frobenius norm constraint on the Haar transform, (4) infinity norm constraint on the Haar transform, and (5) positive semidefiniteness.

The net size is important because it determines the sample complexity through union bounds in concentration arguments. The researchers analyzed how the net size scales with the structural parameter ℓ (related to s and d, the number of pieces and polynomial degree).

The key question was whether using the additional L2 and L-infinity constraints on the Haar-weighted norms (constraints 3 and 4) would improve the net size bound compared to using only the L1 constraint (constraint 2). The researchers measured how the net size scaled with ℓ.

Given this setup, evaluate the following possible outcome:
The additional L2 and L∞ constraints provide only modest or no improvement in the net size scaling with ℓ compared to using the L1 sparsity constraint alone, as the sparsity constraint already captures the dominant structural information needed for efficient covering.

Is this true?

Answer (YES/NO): NO